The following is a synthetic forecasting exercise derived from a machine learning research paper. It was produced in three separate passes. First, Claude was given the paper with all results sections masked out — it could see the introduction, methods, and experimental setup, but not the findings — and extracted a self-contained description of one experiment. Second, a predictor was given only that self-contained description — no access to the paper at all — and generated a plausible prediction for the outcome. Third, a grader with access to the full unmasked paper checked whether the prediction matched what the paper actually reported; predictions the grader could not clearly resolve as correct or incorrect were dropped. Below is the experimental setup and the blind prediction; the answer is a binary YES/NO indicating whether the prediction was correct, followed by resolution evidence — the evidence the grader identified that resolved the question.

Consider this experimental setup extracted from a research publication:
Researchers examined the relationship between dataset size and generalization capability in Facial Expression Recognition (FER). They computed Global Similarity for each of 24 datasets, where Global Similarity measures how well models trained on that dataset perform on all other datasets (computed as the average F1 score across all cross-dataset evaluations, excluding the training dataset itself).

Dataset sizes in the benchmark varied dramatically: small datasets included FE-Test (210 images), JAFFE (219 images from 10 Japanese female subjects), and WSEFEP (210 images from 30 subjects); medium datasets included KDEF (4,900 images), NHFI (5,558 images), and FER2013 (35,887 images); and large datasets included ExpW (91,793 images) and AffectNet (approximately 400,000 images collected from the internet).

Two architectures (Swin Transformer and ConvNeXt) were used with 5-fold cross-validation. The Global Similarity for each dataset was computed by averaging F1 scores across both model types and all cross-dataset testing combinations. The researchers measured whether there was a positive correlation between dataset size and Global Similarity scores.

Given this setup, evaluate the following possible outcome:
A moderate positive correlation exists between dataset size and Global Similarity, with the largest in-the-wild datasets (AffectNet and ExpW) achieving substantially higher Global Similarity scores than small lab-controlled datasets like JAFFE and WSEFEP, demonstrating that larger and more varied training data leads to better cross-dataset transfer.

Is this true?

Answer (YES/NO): YES